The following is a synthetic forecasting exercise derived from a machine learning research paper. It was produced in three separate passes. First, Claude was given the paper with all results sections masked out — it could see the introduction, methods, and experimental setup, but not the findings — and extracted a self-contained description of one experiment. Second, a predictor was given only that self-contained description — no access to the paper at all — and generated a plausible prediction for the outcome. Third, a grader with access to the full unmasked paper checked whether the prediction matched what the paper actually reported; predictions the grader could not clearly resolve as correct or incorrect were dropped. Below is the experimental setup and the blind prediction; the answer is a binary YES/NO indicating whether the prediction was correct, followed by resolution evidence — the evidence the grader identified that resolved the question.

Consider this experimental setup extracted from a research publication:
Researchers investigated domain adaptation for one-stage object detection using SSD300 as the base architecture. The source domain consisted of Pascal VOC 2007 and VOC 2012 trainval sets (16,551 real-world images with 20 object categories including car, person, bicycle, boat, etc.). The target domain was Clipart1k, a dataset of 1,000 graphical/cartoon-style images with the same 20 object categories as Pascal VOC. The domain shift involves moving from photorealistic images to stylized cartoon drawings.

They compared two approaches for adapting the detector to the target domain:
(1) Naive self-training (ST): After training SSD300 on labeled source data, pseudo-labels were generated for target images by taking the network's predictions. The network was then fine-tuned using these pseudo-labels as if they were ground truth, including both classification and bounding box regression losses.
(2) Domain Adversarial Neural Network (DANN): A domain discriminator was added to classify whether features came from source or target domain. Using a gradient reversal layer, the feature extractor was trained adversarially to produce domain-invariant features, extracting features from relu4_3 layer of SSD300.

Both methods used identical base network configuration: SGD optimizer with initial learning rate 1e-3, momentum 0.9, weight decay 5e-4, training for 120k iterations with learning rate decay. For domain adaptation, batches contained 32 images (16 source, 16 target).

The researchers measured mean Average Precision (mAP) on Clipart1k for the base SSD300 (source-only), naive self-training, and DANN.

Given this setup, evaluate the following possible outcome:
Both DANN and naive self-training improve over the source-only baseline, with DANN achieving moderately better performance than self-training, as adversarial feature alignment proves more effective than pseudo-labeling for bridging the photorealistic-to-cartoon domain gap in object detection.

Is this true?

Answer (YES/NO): NO